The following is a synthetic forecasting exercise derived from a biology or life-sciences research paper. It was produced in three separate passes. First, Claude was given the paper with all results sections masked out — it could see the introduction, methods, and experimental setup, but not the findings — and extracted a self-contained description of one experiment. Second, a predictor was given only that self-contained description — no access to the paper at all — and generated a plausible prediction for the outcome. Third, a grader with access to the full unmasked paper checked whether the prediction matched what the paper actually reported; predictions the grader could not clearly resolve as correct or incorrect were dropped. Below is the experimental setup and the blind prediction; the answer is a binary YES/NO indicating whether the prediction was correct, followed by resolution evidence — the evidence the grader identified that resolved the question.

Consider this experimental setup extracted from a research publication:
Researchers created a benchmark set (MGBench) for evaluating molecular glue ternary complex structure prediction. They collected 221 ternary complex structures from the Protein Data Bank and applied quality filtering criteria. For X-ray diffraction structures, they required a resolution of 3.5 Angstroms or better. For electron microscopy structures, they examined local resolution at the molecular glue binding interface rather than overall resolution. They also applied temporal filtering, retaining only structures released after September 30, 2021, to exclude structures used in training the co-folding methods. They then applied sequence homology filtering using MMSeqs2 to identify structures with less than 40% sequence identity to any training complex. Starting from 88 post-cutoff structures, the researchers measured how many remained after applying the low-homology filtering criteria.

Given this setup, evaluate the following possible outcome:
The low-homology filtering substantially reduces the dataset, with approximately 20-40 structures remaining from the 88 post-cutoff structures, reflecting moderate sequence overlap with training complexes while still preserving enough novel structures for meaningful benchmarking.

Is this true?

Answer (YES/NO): YES